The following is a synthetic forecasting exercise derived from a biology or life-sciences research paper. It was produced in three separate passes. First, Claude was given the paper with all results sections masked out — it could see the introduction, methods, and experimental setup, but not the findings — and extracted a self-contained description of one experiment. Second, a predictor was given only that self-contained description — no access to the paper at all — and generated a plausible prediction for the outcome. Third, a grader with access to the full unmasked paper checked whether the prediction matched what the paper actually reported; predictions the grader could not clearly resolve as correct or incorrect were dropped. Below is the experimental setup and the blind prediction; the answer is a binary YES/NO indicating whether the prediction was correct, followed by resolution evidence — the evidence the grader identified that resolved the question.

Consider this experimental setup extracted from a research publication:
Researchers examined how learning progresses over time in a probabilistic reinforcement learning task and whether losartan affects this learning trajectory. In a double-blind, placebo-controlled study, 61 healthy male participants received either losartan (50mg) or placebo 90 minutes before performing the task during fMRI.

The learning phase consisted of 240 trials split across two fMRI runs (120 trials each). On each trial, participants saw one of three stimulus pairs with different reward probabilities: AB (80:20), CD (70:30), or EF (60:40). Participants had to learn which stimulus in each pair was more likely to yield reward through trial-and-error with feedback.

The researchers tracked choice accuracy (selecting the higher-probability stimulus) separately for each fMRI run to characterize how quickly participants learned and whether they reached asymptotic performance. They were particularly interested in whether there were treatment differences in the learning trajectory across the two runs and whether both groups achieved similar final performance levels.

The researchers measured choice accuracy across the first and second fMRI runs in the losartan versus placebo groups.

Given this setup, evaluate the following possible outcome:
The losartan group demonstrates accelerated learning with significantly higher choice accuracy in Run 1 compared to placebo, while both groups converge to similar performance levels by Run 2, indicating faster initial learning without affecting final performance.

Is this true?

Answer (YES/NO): NO